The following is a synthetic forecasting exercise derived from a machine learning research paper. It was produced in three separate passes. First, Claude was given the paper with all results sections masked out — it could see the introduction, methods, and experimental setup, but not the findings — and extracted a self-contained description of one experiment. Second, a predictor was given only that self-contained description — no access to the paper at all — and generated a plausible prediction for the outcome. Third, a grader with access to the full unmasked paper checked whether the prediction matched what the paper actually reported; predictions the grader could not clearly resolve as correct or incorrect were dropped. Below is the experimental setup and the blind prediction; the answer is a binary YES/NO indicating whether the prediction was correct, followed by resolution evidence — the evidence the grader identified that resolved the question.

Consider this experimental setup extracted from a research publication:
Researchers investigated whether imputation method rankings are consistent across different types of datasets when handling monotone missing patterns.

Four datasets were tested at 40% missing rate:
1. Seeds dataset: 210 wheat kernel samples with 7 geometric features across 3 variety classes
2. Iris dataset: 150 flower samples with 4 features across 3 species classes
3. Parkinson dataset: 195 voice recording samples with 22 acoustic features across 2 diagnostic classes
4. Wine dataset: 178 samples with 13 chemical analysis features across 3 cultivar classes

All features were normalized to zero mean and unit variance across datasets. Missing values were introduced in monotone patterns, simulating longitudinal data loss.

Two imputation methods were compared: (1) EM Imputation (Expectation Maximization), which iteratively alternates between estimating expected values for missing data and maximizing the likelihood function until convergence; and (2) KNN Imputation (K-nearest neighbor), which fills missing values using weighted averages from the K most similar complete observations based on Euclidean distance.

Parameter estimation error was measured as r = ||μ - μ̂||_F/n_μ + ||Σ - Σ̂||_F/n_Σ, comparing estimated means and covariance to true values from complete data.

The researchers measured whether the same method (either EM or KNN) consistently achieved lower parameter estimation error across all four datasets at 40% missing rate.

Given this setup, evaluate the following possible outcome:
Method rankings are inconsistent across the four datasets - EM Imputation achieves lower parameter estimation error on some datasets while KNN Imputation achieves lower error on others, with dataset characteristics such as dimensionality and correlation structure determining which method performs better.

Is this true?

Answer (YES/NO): YES